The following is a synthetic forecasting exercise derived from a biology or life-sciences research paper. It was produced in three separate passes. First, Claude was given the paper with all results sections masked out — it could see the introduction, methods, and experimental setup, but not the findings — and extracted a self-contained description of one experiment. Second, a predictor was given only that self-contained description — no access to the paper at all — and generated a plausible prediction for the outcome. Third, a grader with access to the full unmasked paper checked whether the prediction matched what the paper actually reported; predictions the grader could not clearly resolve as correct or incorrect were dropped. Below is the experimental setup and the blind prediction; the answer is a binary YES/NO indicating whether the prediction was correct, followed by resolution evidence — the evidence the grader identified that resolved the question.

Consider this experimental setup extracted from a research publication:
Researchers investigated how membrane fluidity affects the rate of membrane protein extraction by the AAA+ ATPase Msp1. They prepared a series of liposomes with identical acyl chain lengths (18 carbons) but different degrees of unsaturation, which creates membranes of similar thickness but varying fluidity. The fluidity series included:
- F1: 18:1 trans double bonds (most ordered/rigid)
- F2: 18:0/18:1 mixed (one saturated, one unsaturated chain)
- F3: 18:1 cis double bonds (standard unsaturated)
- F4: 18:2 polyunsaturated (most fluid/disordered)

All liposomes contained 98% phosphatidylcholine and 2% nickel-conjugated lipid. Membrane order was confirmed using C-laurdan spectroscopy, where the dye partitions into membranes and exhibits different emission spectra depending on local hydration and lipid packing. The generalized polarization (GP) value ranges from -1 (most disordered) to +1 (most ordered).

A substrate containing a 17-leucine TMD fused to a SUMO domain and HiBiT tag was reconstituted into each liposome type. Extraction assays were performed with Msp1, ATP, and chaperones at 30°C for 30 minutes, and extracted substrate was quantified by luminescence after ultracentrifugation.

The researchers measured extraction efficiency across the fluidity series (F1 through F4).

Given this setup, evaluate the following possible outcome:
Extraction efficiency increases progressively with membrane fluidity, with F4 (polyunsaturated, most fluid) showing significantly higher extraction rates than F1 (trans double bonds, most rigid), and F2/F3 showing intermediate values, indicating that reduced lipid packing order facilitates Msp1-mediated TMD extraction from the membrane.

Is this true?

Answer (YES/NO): YES